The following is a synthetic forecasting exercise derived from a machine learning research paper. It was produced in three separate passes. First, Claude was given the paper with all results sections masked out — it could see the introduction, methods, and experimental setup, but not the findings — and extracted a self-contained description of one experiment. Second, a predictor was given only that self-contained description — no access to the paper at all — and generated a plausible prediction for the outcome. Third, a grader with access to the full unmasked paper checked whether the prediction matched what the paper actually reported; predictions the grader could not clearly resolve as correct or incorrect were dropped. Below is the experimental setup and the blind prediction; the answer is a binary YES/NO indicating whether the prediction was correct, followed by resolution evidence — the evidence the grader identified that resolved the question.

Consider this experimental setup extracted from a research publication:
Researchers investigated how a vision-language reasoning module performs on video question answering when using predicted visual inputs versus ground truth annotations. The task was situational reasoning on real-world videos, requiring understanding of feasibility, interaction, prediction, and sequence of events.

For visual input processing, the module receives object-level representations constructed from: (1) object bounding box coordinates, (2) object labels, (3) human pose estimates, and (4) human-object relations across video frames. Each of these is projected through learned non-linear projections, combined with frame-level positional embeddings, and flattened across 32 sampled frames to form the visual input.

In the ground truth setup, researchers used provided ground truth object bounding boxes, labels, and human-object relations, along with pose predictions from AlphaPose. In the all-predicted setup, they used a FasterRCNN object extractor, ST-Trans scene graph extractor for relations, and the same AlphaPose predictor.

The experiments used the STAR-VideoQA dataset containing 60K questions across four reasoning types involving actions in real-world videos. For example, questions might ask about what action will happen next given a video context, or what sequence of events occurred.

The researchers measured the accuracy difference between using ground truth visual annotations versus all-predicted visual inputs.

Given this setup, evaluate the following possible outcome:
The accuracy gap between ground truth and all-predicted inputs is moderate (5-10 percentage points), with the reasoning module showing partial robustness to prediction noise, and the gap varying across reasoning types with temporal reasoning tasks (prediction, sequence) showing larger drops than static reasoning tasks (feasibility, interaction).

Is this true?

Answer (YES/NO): NO